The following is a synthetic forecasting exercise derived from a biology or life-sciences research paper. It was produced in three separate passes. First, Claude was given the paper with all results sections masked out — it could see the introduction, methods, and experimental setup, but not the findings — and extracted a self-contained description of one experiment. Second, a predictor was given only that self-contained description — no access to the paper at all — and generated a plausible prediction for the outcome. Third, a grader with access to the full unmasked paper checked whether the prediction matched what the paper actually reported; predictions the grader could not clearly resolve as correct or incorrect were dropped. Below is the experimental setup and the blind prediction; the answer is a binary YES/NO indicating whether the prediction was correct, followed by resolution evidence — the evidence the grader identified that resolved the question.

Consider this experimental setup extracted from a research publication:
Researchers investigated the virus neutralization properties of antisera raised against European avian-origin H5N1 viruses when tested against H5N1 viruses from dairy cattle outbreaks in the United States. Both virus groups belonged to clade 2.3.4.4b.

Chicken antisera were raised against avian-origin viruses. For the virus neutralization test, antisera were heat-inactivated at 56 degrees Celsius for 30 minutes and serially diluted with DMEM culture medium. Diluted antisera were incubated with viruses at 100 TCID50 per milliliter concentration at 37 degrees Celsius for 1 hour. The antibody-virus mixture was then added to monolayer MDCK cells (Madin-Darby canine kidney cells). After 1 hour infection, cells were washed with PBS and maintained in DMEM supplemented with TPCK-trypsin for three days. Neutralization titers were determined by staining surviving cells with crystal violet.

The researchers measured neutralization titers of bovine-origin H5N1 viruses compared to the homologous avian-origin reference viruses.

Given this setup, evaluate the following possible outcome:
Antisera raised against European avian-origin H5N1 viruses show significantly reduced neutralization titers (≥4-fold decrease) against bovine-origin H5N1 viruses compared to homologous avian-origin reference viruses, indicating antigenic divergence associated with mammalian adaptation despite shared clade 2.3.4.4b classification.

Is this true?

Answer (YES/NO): NO